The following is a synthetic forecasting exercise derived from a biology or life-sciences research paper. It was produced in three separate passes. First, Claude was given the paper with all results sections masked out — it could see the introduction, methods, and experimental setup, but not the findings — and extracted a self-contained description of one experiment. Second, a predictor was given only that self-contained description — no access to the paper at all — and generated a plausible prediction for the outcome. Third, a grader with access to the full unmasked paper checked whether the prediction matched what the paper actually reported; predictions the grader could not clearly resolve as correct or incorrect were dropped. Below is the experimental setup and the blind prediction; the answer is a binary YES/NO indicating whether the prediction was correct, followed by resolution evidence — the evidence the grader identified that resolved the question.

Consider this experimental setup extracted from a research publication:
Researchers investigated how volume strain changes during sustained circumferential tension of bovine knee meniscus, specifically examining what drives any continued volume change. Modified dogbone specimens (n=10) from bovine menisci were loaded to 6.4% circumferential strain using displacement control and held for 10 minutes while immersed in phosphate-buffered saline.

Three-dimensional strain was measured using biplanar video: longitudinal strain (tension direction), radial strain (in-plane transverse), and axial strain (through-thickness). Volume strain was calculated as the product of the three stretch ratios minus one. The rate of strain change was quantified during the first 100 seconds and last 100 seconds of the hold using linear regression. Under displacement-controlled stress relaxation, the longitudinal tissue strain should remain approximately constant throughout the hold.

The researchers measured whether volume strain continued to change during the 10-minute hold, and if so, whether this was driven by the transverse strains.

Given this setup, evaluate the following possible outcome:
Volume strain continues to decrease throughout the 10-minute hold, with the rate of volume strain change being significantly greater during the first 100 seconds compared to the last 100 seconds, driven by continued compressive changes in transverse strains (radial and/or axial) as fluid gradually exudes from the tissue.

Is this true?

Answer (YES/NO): YES